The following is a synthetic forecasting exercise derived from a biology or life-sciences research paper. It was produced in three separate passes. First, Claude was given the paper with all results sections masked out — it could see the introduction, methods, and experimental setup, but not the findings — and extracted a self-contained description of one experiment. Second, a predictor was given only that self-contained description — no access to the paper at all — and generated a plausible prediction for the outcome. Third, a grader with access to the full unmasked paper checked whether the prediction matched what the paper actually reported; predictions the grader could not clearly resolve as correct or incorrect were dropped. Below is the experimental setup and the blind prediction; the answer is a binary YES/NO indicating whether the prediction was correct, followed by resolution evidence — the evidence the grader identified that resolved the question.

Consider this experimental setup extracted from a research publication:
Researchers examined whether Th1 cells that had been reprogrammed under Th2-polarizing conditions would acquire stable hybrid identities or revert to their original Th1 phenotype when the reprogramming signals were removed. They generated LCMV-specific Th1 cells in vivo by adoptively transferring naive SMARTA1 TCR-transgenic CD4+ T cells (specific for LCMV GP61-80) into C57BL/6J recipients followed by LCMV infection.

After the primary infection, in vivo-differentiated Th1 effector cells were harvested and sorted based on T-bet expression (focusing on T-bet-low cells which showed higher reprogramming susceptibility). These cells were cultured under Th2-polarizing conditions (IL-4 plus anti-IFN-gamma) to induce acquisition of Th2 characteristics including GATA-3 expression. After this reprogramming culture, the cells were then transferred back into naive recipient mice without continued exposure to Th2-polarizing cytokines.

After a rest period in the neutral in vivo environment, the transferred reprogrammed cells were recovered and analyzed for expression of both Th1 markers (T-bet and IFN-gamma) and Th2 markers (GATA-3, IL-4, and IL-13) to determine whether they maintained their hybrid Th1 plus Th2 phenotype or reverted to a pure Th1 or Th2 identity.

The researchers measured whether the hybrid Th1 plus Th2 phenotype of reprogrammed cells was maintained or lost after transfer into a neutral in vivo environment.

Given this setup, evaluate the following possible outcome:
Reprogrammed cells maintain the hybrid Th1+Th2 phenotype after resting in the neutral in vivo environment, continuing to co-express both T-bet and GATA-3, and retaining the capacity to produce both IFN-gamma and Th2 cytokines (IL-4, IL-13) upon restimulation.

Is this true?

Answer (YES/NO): YES